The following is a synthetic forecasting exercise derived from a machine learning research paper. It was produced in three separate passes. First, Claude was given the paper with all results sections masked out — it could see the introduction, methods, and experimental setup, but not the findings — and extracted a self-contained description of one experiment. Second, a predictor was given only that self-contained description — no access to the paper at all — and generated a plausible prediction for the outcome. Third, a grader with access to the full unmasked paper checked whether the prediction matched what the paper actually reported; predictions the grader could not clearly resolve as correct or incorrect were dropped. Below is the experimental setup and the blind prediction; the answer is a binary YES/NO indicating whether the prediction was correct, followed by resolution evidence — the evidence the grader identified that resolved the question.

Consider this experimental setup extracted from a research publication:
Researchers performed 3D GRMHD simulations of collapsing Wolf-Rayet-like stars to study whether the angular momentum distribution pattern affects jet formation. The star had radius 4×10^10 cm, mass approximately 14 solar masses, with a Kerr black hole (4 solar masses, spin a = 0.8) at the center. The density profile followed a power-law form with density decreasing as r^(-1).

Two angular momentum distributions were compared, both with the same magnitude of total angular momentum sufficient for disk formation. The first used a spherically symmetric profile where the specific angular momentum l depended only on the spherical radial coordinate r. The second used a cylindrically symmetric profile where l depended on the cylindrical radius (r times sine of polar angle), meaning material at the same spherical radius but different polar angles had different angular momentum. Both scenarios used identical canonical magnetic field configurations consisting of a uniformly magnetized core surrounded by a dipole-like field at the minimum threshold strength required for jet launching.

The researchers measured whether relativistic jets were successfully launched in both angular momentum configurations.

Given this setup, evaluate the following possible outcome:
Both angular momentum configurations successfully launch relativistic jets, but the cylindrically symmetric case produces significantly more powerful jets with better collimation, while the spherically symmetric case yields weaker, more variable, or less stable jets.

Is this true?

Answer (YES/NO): NO